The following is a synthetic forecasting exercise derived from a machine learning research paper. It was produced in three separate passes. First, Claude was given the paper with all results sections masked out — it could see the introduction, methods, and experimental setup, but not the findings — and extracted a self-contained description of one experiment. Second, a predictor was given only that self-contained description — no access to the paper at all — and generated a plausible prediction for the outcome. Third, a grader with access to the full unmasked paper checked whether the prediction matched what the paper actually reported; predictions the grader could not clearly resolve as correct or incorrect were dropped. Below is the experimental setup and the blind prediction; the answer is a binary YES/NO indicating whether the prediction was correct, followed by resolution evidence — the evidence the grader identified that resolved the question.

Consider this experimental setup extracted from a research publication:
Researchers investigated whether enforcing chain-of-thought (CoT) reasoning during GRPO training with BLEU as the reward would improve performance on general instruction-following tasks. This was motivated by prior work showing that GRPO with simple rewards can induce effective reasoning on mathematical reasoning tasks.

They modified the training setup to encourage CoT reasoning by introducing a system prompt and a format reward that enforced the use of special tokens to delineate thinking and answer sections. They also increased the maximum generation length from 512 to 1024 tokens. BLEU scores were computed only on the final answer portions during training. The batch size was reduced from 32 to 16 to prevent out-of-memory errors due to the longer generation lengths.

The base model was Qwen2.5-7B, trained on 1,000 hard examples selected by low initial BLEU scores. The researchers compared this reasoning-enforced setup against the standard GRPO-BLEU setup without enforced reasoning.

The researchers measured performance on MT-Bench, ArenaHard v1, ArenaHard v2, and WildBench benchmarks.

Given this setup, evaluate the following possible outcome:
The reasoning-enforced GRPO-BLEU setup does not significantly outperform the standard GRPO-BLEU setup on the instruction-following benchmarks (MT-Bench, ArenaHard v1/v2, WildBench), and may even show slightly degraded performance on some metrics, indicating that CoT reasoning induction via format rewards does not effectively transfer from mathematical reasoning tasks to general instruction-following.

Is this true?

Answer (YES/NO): NO